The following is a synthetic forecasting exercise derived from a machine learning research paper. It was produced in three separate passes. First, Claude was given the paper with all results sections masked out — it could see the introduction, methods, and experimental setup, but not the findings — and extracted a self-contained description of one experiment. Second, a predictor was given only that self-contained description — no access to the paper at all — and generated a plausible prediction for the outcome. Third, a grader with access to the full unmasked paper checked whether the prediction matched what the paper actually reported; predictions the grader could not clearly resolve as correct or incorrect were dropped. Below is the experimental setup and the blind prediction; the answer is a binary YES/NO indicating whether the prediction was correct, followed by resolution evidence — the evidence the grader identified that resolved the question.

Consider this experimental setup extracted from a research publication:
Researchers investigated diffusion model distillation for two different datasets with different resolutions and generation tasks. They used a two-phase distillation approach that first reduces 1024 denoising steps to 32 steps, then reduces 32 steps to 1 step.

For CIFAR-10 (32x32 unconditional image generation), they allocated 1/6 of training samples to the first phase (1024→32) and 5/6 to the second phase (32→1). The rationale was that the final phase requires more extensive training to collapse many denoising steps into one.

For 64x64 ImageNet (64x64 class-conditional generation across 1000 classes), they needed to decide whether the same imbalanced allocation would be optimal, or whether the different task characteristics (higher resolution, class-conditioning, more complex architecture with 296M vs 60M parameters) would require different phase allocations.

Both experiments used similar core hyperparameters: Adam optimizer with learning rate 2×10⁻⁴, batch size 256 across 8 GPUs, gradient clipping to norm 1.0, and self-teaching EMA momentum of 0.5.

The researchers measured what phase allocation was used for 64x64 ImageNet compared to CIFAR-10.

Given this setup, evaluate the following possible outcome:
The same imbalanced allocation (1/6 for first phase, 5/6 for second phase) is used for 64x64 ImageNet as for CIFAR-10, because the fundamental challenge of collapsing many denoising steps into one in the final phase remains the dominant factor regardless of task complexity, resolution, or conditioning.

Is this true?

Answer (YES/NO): NO